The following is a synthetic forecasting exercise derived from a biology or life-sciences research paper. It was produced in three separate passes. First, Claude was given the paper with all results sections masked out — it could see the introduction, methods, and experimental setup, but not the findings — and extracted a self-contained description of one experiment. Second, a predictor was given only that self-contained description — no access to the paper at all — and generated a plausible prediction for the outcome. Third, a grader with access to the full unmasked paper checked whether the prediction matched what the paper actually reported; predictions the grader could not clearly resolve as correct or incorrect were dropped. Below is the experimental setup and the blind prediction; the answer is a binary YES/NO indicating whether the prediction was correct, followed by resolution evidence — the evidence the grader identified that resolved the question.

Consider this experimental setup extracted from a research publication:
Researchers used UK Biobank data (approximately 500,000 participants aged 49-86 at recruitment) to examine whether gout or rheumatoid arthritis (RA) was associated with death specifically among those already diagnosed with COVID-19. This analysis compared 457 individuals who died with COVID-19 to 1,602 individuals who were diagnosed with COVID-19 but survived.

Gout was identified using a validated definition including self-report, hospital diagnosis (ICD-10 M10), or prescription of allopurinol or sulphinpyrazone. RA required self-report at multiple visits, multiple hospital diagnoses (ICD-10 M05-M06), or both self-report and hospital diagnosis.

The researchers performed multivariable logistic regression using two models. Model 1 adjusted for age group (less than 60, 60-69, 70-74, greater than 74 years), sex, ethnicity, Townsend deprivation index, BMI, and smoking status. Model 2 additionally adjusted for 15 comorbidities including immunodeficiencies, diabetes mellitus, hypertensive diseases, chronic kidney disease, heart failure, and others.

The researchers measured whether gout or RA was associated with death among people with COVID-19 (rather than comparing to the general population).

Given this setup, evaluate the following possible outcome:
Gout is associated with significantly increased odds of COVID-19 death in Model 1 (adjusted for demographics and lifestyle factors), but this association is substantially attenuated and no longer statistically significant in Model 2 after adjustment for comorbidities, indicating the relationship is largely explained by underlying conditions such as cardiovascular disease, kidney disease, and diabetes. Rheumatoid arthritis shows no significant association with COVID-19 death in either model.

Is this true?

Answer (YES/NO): NO